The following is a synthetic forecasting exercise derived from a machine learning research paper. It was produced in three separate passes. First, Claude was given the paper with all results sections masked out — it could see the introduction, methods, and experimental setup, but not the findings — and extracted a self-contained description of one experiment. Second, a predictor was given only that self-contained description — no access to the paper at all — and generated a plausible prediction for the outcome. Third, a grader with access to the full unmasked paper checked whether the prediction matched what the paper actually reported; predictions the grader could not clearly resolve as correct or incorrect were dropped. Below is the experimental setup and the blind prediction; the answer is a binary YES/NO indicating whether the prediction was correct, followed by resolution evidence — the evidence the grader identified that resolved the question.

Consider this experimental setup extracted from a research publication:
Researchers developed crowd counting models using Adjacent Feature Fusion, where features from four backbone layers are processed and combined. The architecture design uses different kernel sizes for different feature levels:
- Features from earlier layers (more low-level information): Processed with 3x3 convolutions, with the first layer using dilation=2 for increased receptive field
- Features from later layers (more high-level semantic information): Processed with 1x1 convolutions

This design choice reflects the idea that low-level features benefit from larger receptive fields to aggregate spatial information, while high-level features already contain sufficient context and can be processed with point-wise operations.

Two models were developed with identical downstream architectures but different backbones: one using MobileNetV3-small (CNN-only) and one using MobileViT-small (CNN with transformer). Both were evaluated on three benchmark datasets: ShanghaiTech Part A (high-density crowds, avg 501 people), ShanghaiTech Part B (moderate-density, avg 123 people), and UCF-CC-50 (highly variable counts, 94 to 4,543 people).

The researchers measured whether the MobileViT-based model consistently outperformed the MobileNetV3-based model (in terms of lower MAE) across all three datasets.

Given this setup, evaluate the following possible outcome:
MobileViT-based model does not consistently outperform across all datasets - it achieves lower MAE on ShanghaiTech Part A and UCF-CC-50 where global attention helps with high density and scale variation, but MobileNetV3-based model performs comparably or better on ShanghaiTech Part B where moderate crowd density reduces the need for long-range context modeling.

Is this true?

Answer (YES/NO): NO